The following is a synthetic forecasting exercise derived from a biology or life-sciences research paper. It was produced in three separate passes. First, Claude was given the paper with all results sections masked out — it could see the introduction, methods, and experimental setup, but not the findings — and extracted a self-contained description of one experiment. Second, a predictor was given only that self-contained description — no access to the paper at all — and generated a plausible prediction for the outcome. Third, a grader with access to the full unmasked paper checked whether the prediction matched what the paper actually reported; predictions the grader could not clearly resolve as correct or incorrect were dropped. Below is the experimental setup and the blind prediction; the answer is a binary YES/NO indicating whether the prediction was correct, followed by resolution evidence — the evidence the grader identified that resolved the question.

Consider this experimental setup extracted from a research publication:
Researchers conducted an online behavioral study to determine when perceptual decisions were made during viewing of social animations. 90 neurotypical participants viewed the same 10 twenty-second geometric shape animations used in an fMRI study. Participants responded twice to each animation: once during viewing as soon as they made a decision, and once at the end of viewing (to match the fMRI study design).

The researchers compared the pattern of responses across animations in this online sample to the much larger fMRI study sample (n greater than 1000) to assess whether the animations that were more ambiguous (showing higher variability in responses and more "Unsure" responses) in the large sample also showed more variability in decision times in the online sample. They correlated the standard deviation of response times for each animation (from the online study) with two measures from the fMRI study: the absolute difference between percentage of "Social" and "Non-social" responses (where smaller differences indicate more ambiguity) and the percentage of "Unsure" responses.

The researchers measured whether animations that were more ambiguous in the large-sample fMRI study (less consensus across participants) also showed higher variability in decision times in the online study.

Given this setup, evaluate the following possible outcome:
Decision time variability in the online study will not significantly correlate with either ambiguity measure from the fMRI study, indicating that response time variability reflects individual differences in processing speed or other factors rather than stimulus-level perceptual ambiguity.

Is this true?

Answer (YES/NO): NO